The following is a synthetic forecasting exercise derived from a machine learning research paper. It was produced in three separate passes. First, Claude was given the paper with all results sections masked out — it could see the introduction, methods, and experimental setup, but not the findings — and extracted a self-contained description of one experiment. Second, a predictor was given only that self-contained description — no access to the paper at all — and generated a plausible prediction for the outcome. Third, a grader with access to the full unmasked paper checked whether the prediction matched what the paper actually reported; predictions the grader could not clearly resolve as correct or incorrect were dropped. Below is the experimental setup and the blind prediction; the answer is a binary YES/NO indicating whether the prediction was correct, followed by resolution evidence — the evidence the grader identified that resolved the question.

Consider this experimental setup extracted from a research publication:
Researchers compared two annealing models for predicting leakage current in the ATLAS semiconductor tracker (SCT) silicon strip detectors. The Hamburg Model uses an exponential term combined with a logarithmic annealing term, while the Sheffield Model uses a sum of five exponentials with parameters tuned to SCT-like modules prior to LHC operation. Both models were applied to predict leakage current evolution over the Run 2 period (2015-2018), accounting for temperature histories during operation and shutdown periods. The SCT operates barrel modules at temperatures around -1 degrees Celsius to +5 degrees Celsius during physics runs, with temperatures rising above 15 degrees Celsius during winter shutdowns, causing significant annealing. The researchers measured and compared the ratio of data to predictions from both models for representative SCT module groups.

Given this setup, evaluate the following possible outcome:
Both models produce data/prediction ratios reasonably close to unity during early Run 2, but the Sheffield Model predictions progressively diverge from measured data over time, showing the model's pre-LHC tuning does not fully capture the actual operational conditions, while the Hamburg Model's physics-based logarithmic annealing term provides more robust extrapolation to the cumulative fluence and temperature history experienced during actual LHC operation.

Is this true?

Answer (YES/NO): NO